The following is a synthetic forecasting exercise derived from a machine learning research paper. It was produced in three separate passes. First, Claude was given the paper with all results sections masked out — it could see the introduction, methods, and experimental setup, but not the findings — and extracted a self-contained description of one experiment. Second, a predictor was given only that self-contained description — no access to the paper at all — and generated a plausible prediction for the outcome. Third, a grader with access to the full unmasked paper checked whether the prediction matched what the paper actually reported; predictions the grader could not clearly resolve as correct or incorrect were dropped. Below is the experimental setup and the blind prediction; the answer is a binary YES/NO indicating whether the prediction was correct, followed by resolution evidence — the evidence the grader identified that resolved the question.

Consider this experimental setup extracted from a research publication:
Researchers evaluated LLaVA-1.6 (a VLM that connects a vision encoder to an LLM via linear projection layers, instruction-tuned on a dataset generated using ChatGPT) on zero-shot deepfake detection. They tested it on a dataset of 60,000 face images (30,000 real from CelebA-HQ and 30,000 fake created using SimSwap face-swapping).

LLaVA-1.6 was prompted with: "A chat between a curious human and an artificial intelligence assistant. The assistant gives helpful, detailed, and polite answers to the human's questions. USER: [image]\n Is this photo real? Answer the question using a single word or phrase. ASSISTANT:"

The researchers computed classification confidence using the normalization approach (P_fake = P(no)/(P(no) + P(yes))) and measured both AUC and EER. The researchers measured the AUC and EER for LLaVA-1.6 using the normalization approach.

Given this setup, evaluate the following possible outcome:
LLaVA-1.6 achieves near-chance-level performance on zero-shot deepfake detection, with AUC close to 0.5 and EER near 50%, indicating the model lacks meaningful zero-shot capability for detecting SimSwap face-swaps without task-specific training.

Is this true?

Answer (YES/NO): NO